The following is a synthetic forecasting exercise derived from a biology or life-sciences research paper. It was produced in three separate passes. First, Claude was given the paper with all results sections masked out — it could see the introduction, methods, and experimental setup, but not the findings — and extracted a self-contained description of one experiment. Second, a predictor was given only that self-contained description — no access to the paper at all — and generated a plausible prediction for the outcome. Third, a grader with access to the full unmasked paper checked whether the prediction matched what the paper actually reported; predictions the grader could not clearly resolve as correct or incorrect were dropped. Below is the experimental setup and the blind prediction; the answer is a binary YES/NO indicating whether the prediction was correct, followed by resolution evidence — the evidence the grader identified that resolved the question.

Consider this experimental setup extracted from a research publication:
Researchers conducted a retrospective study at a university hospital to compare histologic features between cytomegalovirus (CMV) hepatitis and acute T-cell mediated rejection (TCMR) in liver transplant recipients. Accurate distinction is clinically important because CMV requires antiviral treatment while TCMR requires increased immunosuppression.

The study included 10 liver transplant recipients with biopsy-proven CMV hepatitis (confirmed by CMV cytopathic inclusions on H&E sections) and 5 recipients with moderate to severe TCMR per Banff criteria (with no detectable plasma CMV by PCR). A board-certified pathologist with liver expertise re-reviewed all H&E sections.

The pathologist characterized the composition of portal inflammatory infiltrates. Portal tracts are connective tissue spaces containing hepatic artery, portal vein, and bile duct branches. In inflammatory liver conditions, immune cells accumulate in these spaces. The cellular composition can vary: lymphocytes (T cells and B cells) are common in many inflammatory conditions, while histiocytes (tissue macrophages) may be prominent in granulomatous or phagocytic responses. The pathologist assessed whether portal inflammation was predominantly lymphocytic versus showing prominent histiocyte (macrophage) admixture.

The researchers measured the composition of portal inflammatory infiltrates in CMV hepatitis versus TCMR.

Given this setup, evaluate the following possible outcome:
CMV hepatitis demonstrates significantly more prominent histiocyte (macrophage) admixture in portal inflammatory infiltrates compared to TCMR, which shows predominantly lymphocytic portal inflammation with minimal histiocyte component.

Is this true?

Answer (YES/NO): YES